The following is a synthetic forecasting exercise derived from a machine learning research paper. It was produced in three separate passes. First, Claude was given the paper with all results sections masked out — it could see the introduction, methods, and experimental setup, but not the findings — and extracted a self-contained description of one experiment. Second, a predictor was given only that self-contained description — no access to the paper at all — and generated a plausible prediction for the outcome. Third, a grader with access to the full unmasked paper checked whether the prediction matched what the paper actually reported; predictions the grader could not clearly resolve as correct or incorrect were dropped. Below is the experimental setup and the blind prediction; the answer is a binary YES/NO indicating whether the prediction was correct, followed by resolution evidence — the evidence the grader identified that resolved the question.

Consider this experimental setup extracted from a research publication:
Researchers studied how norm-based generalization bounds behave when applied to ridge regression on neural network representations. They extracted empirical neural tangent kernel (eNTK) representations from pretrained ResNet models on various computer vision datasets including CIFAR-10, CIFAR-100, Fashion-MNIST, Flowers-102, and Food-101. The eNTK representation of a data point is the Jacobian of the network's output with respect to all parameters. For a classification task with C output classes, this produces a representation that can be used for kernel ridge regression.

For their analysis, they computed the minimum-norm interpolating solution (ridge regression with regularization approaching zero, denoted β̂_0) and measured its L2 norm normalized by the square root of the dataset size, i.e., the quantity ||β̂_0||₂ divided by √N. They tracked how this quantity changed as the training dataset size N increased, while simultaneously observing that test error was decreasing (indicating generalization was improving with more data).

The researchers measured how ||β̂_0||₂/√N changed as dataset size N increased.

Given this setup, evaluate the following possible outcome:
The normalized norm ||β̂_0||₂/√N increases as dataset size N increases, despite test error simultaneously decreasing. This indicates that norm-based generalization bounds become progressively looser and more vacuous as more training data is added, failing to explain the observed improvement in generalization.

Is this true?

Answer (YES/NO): YES